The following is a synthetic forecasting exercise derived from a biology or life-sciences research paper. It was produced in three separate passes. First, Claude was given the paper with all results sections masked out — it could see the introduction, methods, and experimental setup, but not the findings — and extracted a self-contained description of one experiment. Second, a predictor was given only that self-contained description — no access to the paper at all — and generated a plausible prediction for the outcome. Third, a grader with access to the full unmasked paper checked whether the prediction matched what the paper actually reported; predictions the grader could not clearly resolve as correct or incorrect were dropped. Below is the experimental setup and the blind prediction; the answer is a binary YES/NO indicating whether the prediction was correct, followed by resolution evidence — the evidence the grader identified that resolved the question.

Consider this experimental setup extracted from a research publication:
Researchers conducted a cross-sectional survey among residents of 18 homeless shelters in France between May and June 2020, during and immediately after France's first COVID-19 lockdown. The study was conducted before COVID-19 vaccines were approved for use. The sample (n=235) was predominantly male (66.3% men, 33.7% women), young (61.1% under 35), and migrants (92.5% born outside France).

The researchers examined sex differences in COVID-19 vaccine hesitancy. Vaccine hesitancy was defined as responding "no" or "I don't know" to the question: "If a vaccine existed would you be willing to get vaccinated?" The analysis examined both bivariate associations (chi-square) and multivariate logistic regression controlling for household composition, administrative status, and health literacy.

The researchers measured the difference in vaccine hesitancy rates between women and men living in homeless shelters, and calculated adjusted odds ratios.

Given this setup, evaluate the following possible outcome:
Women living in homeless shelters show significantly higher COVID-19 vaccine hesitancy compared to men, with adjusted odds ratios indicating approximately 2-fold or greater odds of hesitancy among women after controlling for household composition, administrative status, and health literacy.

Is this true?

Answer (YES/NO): YES